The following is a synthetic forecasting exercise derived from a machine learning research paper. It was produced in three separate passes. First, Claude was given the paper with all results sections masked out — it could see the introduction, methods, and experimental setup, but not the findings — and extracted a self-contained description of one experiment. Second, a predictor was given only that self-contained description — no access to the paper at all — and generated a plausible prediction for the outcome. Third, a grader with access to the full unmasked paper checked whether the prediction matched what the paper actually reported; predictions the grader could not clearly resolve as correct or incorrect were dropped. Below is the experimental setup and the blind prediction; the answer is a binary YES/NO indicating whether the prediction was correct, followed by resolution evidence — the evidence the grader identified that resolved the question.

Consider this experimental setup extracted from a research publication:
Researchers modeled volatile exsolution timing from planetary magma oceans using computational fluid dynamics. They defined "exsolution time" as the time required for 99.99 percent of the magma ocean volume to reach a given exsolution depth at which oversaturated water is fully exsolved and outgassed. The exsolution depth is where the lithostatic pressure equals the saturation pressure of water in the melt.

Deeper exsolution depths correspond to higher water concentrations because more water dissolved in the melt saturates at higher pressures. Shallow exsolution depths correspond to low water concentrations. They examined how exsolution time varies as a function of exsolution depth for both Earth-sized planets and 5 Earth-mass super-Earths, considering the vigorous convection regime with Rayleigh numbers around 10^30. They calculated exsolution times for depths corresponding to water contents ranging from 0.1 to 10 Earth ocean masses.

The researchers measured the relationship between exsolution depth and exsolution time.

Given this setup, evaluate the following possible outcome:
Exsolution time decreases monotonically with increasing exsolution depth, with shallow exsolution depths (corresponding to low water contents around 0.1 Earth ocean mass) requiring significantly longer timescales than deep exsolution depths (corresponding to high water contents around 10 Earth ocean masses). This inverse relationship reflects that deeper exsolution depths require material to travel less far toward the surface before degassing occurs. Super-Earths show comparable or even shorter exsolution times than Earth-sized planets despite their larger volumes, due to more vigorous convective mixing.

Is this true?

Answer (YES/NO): YES